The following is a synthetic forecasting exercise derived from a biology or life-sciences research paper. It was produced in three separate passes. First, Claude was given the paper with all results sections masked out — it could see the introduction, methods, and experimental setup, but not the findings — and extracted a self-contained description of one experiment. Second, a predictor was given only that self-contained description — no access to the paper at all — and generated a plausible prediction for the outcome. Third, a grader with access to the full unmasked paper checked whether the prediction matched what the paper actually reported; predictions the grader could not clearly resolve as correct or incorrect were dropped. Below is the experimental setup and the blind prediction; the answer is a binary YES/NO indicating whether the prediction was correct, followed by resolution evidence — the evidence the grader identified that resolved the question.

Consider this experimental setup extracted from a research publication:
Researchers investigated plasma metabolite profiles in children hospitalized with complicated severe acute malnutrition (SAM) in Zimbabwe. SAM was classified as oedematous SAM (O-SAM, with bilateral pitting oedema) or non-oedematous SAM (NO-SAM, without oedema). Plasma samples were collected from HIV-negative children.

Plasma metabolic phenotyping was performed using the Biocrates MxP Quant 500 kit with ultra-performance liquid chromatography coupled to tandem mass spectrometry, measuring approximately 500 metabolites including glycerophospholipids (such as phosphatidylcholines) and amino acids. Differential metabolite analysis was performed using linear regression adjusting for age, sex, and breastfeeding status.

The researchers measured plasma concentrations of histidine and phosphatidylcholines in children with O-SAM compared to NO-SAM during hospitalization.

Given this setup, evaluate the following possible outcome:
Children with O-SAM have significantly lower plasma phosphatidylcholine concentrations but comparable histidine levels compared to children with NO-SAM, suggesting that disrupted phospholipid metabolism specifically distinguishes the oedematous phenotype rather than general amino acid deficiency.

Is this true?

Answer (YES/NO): NO